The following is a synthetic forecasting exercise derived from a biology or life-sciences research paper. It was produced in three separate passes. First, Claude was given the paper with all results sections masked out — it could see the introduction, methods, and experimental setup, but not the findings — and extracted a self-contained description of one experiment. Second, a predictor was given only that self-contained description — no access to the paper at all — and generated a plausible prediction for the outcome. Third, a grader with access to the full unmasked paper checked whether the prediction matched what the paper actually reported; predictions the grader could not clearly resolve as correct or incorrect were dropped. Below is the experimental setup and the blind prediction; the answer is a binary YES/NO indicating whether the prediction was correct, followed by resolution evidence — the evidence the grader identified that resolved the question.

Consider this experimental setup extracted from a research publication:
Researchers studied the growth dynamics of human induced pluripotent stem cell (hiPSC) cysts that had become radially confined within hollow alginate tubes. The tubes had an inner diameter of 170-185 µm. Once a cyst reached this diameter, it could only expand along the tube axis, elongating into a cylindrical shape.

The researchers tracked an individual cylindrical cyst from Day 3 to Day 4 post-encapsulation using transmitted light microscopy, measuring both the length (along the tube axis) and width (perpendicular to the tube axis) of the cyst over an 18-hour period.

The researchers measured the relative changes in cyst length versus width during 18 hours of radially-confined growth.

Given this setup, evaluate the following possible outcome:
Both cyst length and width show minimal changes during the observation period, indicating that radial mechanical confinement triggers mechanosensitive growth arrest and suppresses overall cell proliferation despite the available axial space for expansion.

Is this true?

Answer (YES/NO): NO